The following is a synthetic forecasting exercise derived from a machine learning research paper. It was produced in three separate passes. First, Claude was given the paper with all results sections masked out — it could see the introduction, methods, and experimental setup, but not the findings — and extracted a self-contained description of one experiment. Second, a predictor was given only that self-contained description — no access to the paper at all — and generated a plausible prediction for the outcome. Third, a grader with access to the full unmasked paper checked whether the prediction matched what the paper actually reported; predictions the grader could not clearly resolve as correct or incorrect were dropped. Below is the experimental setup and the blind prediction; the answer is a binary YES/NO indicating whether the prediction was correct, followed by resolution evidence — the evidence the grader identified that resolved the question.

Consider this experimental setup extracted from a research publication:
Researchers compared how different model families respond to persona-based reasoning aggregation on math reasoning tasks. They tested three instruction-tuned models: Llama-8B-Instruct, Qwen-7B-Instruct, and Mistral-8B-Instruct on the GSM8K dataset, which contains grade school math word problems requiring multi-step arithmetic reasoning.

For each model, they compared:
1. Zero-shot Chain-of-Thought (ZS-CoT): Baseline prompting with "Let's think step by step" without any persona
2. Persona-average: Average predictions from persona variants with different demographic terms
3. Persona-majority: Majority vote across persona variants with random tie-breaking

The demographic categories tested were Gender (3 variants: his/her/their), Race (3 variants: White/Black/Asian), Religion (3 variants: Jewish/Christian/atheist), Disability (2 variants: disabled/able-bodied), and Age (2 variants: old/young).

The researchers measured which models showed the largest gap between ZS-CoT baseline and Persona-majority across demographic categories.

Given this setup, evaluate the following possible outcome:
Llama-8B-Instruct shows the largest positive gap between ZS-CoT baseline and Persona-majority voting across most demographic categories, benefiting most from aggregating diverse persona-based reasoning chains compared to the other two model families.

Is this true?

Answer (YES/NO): NO